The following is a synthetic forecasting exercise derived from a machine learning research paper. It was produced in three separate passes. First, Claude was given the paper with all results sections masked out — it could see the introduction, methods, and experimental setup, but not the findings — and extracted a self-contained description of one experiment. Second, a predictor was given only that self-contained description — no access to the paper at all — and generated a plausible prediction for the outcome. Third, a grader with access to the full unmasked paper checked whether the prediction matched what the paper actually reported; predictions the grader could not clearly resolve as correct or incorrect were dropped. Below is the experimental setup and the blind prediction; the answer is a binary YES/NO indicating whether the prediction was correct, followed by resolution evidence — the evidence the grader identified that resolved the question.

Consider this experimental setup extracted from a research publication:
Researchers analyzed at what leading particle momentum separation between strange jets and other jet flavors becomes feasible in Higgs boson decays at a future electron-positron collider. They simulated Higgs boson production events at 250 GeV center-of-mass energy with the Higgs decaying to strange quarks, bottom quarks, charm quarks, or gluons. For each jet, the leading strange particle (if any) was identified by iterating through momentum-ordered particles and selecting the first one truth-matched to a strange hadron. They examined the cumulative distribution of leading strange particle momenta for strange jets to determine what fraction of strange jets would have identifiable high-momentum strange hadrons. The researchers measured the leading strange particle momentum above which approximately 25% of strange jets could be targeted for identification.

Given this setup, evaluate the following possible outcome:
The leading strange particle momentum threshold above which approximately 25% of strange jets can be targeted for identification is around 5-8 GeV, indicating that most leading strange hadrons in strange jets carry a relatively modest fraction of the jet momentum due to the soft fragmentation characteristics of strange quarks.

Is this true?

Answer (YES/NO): NO